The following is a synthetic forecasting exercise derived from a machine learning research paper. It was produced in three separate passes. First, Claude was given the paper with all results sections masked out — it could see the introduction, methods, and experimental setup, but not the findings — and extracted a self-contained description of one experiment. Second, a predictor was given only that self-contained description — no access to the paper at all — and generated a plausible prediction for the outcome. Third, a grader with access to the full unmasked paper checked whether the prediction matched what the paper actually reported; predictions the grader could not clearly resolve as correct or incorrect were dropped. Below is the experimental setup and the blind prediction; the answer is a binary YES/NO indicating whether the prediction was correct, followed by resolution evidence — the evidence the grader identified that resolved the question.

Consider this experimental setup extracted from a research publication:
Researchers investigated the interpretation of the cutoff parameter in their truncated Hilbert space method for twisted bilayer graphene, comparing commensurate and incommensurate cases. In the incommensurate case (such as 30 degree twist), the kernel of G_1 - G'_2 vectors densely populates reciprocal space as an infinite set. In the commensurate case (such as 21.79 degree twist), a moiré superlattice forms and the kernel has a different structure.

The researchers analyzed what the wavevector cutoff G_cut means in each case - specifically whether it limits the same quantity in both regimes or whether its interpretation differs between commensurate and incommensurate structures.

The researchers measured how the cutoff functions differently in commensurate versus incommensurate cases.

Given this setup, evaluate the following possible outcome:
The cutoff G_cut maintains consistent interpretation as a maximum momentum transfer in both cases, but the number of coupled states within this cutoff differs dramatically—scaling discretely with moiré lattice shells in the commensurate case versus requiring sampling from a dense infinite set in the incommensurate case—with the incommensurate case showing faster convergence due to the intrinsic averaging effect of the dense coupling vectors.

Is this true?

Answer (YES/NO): NO